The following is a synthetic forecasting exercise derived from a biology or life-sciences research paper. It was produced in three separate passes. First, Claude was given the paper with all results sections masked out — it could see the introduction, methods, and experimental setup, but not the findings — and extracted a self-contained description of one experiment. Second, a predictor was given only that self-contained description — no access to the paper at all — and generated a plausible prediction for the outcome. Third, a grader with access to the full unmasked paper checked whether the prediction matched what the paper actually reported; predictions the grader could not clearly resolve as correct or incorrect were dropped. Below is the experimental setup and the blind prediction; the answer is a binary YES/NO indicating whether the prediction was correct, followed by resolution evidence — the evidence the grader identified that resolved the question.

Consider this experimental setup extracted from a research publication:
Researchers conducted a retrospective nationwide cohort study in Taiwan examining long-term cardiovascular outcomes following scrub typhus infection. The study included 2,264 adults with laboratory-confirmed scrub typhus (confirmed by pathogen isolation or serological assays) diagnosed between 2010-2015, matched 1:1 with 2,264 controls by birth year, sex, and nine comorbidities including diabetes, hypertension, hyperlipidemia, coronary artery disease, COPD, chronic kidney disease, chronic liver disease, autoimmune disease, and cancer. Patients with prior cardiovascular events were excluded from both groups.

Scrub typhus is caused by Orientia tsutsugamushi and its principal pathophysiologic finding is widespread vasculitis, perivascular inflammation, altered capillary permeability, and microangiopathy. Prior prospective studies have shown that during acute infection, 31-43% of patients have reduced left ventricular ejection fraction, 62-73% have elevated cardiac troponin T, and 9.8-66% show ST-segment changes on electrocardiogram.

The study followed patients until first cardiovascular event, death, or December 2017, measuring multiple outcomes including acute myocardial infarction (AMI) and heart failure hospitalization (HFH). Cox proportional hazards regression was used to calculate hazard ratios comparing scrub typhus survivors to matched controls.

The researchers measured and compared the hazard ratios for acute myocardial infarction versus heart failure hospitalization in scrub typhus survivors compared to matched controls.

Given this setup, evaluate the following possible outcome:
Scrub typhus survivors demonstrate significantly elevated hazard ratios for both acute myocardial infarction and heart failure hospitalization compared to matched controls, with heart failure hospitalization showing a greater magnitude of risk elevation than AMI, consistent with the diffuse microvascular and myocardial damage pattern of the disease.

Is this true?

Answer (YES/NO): NO